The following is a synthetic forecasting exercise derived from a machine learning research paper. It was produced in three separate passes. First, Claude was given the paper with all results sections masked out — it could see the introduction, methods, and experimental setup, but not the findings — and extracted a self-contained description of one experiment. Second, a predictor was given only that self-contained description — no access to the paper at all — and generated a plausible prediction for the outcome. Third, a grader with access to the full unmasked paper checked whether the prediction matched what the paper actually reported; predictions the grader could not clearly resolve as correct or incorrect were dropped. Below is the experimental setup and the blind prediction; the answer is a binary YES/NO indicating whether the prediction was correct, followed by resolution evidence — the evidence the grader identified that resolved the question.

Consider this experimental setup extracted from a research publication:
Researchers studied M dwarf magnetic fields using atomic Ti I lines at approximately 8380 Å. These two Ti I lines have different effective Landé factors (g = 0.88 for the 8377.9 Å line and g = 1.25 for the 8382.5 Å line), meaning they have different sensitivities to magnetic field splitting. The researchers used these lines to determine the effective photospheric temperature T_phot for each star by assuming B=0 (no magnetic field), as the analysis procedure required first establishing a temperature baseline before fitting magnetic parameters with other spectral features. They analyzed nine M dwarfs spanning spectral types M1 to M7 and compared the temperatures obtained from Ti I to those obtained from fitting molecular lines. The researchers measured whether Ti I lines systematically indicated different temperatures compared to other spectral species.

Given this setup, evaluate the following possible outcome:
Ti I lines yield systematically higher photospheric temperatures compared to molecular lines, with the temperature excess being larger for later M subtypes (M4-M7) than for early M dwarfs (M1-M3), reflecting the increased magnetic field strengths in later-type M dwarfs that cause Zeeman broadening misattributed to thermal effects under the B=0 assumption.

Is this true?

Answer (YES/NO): NO